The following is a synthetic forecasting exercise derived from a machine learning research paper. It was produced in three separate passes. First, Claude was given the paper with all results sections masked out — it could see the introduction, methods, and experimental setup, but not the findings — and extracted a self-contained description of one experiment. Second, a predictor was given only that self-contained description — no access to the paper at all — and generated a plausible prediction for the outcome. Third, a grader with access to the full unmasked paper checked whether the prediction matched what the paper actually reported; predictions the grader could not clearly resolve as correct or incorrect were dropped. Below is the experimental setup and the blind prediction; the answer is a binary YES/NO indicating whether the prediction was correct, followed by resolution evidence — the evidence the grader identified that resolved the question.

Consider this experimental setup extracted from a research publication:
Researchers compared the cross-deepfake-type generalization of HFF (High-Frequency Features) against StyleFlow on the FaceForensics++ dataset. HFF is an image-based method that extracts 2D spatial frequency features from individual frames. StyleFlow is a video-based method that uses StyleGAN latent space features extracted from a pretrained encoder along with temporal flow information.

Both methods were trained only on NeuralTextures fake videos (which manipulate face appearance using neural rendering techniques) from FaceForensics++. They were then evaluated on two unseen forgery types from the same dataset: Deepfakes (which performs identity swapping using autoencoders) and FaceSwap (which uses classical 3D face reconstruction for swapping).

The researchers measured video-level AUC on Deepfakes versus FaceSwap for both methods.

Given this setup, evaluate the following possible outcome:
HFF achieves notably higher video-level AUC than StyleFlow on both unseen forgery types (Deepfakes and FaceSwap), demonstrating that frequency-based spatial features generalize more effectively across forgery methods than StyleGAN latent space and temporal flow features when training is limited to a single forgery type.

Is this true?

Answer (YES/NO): NO